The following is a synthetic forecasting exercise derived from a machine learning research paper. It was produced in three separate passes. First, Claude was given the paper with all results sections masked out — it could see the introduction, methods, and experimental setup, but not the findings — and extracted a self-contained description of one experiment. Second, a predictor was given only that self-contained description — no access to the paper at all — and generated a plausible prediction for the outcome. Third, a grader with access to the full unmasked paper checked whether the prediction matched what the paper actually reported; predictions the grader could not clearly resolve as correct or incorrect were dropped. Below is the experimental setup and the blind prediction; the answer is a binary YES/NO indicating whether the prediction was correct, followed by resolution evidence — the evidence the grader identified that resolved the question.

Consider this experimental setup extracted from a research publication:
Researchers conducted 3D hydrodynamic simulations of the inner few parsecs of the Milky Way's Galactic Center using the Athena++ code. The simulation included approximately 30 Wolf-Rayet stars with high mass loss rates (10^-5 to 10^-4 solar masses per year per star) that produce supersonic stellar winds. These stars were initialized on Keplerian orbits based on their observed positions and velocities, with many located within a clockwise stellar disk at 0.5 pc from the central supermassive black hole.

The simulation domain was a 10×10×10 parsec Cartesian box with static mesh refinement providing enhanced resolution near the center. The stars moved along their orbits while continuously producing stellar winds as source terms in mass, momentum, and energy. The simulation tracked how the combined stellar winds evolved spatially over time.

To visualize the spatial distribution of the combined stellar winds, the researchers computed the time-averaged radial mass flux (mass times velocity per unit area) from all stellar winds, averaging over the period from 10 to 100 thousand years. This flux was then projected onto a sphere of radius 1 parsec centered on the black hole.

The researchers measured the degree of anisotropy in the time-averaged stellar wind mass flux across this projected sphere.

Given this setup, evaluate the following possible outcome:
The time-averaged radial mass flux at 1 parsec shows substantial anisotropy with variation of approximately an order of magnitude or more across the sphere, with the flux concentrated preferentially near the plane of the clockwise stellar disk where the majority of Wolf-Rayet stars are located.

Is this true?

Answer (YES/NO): NO